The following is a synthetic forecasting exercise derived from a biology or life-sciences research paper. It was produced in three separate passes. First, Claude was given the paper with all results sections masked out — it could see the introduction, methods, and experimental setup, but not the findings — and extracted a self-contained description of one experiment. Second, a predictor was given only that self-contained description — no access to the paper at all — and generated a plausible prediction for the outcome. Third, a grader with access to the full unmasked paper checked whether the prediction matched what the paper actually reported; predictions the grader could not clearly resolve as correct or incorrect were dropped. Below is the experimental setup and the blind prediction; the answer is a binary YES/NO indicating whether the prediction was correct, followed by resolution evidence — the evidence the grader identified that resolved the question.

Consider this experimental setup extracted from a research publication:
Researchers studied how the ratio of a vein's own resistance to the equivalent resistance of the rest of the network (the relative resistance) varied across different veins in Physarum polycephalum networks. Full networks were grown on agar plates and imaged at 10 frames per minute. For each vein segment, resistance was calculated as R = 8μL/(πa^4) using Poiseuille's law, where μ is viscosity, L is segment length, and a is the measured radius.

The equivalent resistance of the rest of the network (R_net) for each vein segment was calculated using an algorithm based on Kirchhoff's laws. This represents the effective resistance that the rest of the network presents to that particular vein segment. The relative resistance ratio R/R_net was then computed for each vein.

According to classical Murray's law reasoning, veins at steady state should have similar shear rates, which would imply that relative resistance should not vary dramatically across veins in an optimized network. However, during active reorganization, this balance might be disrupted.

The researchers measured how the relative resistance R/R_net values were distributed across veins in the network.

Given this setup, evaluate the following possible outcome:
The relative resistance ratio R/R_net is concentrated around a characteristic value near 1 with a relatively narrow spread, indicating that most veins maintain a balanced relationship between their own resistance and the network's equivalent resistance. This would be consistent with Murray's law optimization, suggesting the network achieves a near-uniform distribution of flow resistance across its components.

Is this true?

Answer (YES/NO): NO